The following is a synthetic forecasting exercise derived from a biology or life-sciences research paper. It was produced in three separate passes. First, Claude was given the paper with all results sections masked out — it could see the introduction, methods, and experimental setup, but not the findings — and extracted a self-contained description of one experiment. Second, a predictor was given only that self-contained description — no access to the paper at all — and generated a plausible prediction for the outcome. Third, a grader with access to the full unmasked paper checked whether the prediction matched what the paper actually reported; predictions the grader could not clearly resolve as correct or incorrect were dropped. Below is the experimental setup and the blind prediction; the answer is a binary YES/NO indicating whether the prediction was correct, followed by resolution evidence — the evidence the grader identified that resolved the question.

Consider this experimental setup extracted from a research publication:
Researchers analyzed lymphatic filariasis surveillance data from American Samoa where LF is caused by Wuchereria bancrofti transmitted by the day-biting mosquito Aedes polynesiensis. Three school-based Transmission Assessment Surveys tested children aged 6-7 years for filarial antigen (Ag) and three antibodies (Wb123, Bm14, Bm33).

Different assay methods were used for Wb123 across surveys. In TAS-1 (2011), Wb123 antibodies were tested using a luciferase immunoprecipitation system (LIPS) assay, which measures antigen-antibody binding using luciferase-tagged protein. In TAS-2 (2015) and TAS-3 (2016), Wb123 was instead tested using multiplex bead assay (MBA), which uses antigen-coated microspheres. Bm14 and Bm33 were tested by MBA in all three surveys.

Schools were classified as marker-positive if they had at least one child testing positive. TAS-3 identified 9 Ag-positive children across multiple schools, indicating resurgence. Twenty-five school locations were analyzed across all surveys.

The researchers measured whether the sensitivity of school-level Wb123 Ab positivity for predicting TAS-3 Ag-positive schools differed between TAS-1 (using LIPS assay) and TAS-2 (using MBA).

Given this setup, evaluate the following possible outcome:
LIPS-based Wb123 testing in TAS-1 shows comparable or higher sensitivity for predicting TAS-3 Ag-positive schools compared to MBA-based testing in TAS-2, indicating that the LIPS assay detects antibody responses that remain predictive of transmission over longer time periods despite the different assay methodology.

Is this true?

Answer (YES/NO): NO